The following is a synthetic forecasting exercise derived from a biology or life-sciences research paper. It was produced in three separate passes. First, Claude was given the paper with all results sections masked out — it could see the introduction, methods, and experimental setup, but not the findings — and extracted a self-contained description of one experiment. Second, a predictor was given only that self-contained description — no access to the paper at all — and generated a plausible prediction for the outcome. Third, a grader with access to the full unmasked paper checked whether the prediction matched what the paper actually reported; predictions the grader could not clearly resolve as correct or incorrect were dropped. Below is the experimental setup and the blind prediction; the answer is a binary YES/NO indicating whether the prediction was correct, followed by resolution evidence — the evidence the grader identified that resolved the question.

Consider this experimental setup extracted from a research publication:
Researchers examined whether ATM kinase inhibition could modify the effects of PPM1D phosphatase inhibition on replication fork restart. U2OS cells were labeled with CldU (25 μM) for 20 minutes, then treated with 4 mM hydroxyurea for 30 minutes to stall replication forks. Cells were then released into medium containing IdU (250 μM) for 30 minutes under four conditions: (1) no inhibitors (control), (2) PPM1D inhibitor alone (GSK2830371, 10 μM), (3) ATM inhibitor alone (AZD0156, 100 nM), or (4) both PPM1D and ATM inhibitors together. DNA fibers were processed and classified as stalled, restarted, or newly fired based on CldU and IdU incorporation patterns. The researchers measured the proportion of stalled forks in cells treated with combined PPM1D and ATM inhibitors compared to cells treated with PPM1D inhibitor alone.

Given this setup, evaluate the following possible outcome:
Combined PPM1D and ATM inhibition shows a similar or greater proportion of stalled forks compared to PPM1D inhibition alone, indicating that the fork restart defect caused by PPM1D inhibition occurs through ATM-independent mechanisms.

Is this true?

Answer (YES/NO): NO